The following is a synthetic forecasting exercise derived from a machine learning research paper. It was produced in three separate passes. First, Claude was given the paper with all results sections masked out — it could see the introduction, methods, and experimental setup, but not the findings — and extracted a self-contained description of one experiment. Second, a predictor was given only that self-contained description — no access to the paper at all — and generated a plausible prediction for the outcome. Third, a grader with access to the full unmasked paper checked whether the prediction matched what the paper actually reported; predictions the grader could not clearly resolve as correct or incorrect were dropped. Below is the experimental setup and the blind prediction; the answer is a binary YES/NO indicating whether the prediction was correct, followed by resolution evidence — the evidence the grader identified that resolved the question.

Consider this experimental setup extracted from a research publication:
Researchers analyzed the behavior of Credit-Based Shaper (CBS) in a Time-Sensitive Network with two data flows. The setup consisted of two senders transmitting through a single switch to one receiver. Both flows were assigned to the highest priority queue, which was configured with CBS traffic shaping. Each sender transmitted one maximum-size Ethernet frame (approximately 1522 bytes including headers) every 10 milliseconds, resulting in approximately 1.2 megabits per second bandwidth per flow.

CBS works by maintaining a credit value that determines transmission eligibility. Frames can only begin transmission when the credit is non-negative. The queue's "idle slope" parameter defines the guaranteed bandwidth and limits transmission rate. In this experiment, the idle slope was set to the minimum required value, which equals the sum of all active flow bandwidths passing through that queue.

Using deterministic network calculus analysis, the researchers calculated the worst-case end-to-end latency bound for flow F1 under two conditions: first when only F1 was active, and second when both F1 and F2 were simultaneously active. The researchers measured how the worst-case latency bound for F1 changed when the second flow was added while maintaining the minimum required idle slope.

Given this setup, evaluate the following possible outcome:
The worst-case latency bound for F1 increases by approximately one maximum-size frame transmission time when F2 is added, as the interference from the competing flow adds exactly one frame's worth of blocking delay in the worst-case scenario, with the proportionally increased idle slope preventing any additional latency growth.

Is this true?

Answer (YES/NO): NO